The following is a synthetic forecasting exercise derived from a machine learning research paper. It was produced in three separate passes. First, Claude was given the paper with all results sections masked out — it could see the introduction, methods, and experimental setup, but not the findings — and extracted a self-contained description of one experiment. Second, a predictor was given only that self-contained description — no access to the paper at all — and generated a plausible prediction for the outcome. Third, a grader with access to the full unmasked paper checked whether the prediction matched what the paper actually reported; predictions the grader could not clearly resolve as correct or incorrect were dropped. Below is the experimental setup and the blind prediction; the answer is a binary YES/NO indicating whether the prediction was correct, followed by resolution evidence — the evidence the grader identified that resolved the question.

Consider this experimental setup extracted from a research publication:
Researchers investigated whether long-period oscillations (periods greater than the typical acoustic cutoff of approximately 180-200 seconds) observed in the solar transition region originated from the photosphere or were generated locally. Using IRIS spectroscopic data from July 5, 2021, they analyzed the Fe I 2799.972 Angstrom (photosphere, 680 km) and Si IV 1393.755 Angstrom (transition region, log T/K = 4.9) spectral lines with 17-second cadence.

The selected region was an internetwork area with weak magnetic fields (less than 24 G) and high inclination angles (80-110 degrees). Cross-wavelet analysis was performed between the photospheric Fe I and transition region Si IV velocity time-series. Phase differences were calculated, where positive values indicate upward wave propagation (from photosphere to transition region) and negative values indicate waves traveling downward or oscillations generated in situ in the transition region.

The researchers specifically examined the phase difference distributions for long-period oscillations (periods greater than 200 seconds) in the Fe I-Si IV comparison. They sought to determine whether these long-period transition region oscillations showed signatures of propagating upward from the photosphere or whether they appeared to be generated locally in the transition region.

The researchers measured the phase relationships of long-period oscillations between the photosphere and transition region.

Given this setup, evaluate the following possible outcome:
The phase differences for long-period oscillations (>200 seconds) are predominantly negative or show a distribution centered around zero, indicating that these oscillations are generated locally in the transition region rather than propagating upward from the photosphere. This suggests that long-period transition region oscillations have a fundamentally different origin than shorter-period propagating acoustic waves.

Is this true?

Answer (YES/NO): YES